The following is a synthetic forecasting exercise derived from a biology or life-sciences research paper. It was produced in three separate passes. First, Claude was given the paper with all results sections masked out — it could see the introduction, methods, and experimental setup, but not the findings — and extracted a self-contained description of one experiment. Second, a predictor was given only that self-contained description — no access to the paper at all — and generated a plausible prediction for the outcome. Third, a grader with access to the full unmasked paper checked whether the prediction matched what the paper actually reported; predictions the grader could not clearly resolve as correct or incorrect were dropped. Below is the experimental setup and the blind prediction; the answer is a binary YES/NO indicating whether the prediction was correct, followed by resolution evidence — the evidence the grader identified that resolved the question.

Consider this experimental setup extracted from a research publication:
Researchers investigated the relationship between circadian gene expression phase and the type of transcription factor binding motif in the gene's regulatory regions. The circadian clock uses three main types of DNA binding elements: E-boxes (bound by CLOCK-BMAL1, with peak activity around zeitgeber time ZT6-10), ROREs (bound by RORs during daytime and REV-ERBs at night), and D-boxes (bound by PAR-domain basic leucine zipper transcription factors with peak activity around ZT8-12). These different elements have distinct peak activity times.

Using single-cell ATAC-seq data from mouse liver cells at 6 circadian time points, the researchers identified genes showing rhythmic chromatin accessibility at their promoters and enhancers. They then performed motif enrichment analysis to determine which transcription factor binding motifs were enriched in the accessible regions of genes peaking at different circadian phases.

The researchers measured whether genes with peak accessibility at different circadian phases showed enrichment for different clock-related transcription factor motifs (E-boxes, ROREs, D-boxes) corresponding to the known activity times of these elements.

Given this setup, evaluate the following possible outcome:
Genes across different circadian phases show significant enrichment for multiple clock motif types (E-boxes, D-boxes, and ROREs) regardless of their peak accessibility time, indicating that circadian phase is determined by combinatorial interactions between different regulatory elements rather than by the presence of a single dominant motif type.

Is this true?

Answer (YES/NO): NO